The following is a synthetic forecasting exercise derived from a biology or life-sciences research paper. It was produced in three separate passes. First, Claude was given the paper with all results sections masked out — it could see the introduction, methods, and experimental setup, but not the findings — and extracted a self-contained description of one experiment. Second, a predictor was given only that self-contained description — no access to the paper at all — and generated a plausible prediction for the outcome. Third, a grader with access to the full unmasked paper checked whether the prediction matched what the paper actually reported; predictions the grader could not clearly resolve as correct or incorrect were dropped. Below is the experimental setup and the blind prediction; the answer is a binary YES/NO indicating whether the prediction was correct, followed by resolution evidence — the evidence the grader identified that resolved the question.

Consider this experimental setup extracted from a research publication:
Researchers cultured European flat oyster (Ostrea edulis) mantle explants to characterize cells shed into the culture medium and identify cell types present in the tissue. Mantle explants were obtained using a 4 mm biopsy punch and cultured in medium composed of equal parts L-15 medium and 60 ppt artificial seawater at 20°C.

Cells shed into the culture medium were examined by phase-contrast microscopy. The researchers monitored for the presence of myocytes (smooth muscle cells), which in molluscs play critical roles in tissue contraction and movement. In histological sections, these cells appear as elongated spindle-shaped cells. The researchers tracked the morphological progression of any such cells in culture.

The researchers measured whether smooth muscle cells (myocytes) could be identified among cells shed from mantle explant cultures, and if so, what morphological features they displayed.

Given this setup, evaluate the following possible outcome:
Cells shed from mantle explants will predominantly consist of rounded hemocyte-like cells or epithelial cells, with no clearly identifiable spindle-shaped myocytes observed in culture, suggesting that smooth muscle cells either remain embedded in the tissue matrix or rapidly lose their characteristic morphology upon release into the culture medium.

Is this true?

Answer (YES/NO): NO